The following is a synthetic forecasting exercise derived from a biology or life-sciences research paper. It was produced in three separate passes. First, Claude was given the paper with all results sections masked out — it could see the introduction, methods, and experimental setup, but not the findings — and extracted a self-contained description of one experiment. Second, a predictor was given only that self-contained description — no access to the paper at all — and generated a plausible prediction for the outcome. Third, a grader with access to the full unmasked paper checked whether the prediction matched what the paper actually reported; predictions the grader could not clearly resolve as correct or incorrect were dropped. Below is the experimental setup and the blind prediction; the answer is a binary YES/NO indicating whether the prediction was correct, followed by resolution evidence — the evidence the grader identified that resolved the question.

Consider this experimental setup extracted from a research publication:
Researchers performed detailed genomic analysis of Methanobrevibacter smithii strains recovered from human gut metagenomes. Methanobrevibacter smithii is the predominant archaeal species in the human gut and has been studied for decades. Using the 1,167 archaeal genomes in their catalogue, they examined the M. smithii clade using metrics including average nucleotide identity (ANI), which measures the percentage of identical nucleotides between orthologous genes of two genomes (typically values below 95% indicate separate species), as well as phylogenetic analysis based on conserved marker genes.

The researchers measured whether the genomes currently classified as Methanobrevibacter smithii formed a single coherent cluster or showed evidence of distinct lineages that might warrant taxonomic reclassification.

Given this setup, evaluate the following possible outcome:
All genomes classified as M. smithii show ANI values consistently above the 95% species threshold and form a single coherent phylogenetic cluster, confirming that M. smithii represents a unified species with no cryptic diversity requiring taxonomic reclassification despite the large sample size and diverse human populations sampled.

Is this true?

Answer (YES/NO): NO